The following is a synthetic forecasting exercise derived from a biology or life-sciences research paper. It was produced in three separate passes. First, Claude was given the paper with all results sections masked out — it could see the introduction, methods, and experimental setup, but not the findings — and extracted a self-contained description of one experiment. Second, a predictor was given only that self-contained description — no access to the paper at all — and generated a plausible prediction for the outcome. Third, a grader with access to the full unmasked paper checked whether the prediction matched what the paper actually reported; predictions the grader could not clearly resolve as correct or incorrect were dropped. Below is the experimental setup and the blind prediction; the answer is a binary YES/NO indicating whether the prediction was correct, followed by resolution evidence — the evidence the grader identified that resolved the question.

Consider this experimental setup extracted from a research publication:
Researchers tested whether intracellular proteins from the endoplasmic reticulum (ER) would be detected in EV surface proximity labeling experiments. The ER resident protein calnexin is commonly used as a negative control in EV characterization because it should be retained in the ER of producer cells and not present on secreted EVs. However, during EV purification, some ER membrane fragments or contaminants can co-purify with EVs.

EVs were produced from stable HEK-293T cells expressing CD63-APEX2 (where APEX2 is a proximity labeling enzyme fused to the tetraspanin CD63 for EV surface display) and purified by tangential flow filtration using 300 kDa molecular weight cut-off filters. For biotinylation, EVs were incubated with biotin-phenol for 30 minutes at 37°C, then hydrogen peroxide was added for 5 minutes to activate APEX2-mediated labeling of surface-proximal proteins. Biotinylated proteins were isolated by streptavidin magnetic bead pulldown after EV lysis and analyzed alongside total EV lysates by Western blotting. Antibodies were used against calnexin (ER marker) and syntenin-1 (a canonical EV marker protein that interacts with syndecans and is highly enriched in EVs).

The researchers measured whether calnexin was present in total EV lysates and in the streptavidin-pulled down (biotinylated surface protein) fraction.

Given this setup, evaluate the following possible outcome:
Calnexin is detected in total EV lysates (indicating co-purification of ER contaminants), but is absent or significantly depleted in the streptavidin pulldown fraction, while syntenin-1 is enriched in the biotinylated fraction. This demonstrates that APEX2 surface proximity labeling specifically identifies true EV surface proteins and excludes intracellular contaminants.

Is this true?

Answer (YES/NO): NO